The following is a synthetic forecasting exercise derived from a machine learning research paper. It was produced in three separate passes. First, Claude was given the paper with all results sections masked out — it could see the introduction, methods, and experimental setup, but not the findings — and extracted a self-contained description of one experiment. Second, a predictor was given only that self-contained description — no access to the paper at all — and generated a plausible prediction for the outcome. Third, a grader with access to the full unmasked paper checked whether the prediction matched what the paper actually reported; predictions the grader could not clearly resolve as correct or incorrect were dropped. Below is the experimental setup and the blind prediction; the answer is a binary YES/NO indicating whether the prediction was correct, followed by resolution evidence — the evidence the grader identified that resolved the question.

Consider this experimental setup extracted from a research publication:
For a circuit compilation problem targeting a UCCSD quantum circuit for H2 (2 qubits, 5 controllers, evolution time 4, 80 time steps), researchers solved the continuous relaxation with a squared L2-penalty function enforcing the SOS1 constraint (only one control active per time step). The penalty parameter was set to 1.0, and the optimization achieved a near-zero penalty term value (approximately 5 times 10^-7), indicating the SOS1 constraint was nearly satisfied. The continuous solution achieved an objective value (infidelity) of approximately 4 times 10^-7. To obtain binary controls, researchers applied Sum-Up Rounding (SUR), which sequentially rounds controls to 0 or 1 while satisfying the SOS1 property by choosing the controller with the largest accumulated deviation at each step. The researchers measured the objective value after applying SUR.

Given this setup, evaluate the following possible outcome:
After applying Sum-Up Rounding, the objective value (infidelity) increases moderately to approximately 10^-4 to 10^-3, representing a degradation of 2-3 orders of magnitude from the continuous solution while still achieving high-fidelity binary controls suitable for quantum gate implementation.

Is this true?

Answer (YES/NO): NO